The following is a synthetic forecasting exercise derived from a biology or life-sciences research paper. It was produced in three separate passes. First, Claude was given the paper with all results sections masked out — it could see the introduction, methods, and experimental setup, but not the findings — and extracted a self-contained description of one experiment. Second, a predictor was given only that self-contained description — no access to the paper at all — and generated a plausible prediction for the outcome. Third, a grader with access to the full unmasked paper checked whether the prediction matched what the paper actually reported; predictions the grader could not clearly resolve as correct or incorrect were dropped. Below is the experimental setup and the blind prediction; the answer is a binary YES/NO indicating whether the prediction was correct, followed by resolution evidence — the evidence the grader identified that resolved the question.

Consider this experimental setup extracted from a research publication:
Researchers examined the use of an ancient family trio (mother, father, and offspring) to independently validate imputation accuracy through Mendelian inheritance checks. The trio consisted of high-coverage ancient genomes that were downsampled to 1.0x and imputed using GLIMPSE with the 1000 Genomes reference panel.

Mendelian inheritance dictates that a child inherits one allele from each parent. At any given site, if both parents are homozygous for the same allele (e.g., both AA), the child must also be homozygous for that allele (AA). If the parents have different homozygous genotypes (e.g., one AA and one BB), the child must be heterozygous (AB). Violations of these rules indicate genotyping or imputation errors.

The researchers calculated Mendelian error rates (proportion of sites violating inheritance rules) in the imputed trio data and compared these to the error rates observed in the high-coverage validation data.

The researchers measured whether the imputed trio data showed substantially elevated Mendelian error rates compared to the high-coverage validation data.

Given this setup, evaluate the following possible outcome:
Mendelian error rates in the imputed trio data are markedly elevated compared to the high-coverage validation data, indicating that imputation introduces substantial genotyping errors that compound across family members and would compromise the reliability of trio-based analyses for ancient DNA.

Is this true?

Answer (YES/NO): NO